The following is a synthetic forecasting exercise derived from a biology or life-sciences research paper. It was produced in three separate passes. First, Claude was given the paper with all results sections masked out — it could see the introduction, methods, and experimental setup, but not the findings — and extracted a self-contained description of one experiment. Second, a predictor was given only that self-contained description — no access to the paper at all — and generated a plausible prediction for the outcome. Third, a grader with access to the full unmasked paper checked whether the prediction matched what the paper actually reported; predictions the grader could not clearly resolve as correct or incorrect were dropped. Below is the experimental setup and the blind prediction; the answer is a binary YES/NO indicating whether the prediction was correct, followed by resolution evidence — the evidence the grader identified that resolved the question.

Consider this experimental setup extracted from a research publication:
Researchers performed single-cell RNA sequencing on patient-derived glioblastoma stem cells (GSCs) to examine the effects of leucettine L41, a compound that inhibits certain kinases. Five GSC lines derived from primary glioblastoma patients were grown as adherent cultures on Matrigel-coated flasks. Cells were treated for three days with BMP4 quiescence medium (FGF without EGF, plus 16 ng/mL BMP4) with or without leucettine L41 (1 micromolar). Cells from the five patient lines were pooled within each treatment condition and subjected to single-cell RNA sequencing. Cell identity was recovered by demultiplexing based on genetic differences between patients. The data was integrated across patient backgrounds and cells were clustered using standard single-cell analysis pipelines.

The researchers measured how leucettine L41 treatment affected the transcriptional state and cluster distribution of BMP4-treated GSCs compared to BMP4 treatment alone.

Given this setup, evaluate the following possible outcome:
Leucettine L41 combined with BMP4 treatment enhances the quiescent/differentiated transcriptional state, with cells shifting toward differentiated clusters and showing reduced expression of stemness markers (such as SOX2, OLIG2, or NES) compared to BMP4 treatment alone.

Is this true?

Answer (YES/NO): NO